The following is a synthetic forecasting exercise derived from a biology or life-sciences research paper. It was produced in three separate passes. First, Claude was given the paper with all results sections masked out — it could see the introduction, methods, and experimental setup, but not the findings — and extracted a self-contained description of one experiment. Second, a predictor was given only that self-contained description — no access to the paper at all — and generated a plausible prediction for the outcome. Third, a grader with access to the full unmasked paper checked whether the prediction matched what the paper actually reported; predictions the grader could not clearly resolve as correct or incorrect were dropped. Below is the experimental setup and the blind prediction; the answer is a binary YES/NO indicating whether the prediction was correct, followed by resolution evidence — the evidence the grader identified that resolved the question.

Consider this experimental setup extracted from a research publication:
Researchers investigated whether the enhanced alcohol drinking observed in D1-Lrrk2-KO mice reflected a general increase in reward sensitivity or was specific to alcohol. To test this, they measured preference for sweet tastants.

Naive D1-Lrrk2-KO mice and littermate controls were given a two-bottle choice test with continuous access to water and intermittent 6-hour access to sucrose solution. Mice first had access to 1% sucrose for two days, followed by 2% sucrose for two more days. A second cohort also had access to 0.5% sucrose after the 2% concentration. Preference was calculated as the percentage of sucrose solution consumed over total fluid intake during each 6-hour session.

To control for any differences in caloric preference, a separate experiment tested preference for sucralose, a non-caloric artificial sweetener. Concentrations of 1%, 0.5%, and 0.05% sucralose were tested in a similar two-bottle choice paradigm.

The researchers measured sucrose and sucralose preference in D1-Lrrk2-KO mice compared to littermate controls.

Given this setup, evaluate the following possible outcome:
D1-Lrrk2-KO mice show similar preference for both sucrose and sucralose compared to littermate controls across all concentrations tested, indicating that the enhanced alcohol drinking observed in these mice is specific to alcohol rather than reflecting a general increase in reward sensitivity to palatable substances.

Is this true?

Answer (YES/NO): YES